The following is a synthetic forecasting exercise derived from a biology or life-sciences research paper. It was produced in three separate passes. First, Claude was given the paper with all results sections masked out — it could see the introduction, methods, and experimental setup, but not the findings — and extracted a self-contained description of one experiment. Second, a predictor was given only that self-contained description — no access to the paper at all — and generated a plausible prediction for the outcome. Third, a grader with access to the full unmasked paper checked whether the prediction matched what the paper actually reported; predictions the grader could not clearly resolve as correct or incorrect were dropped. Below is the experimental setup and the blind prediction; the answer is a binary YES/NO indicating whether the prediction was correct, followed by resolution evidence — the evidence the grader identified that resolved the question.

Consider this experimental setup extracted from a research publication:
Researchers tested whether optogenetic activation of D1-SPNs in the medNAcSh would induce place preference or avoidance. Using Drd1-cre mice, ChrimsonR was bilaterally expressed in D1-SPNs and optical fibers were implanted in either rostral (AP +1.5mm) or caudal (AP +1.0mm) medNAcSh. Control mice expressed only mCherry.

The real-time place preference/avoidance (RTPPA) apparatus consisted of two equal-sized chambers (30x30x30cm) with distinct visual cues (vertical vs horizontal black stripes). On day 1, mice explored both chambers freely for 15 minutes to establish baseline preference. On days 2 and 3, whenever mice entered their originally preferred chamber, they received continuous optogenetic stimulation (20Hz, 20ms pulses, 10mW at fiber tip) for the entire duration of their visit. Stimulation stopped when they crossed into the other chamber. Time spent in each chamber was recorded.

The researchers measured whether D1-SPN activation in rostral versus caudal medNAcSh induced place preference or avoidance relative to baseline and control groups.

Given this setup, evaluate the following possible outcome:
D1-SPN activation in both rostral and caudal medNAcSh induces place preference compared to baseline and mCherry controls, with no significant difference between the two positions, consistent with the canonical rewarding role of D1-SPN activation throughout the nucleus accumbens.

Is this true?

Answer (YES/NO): NO